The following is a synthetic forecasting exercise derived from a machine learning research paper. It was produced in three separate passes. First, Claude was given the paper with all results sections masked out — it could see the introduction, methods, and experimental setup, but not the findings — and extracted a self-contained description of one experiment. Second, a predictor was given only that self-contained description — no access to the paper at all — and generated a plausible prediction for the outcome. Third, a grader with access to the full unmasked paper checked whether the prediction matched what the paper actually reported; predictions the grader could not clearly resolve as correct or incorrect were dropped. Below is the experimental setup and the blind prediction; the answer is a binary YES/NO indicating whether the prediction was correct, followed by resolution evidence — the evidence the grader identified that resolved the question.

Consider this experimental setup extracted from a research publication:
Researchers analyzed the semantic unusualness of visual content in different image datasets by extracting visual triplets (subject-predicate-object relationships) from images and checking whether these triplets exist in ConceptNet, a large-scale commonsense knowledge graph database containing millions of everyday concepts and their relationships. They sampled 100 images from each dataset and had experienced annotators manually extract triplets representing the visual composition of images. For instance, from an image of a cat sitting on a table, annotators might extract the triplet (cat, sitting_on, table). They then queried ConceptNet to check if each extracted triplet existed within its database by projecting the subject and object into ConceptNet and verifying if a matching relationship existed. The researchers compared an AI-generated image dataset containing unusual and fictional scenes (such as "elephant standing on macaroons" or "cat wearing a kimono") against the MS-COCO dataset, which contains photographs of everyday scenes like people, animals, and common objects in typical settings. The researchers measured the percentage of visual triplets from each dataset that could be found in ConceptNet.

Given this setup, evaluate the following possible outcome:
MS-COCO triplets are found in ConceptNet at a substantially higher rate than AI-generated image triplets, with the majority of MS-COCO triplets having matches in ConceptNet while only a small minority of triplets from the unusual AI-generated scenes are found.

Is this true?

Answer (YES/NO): YES